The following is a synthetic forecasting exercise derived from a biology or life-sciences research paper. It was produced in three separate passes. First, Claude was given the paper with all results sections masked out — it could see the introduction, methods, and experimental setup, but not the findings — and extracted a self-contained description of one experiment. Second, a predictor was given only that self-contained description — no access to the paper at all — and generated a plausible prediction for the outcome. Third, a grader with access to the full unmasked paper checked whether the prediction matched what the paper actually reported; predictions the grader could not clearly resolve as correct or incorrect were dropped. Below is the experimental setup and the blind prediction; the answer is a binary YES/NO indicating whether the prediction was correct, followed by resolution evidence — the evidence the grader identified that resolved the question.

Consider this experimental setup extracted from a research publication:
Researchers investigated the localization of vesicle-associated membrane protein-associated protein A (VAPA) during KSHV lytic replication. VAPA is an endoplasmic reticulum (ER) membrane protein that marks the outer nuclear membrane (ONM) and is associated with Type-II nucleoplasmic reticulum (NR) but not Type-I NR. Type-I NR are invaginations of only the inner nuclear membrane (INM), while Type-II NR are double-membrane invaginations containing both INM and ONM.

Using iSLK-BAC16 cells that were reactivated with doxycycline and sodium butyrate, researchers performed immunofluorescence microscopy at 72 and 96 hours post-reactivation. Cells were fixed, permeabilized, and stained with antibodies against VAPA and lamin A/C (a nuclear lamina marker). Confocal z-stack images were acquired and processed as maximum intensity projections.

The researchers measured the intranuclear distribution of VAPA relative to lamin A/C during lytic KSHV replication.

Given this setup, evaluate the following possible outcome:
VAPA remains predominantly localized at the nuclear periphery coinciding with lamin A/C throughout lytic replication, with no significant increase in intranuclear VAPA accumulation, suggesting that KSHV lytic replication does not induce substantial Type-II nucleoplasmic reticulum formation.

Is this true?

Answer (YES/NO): NO